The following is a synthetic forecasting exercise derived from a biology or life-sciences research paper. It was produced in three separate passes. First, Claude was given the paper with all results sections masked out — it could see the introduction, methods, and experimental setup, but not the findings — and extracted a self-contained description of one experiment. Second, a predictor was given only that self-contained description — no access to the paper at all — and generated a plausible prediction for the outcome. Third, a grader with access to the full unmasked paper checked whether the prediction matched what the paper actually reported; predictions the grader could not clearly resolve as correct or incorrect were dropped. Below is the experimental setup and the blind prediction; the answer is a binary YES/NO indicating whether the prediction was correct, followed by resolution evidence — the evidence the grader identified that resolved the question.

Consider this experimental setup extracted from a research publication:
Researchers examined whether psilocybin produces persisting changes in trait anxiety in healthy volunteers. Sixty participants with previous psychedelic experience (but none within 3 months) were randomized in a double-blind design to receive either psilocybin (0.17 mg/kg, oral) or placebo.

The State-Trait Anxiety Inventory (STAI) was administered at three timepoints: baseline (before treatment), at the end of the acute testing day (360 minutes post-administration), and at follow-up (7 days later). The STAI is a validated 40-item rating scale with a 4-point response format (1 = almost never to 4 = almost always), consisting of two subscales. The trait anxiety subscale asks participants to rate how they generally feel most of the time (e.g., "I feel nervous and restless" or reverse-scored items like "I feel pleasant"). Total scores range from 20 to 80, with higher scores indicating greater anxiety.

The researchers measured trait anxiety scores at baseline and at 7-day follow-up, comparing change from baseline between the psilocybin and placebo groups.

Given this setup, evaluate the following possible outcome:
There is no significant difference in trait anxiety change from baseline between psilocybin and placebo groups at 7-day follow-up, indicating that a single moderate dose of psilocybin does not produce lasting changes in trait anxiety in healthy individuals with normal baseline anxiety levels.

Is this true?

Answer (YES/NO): YES